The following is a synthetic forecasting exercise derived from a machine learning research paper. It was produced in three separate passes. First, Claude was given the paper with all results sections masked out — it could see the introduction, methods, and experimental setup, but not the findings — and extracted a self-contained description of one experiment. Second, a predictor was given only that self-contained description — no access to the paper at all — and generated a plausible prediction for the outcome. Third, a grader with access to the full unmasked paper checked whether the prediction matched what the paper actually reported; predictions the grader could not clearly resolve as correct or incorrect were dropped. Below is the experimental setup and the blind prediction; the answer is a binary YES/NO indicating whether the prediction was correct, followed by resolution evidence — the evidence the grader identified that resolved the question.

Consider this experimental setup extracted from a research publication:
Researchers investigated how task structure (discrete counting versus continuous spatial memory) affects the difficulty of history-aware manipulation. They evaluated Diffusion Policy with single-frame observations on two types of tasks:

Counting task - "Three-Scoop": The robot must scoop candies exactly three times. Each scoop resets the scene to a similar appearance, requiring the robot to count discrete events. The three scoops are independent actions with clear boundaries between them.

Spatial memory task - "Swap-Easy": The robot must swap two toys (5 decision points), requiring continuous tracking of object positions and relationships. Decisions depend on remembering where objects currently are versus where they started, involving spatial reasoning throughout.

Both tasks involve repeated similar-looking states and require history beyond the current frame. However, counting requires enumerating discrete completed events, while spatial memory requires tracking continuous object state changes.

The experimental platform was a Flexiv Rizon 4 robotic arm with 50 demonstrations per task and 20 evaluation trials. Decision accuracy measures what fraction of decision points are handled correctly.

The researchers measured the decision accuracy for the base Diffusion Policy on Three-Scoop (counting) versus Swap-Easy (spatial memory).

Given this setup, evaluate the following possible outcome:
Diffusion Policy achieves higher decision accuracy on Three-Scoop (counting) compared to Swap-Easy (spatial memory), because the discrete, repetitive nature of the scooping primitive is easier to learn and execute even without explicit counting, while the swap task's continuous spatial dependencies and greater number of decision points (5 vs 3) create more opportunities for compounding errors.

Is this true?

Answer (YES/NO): YES